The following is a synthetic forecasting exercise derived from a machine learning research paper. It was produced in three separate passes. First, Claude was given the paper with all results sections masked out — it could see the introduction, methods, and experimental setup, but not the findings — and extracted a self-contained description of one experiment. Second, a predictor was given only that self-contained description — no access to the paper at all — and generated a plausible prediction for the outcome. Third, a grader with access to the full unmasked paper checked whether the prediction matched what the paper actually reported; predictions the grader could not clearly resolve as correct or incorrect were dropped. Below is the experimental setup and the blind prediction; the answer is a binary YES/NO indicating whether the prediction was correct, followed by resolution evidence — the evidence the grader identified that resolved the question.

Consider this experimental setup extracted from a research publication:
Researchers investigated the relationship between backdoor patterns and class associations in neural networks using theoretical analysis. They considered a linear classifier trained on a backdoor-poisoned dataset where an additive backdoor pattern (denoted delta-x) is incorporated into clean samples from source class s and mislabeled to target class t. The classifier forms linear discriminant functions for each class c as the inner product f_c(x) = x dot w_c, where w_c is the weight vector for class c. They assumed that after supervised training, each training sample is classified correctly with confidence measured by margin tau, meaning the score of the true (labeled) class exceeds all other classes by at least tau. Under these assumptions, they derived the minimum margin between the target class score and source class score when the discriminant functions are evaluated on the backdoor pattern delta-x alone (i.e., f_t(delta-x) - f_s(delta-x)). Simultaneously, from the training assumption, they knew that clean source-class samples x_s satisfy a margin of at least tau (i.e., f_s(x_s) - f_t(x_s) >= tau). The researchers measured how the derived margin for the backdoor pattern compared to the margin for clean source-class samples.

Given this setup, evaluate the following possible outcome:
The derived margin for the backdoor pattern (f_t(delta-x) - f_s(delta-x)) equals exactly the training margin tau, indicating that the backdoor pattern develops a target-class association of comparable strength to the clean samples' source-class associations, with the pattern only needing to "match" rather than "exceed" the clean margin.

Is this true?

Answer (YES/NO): NO